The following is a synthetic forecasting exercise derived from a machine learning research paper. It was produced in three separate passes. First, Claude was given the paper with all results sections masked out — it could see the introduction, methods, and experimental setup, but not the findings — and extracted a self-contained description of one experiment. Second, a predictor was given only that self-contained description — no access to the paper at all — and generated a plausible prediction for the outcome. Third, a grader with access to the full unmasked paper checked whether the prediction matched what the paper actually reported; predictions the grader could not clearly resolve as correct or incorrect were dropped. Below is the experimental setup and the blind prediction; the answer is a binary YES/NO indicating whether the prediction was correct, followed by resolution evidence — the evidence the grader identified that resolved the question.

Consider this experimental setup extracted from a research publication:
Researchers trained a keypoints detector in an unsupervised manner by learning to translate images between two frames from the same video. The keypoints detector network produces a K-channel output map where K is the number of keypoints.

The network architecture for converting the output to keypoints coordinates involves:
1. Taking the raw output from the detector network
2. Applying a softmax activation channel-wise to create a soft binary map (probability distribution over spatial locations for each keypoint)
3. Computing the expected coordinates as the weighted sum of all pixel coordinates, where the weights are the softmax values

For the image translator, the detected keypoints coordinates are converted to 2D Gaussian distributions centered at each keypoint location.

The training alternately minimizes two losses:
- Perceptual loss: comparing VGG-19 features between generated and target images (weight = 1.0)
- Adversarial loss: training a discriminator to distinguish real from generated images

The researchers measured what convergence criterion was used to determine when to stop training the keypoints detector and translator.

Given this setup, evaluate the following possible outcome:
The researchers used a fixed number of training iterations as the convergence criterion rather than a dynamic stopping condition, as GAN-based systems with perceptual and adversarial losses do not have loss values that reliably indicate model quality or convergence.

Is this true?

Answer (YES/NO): NO